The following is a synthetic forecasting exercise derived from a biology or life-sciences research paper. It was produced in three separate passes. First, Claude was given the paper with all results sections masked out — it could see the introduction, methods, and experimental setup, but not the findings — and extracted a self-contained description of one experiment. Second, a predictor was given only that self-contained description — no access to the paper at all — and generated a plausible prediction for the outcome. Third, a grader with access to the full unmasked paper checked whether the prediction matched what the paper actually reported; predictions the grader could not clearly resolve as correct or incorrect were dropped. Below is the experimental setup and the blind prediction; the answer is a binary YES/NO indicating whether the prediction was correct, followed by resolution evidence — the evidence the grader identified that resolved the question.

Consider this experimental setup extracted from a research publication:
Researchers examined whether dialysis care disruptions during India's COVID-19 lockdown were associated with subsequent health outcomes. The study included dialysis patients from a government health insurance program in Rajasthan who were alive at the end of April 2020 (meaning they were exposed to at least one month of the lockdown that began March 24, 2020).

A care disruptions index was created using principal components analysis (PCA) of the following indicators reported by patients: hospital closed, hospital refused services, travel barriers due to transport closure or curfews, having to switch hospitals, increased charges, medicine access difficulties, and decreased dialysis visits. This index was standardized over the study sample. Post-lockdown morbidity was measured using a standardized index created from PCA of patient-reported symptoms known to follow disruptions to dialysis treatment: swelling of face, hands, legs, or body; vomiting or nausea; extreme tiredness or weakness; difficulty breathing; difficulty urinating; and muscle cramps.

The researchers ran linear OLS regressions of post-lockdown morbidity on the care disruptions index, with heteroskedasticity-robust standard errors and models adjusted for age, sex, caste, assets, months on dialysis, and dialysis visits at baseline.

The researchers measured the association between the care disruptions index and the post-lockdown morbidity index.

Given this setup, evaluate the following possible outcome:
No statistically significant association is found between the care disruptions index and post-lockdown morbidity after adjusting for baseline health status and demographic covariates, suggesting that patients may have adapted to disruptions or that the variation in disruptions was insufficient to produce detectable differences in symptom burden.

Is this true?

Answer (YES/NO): NO